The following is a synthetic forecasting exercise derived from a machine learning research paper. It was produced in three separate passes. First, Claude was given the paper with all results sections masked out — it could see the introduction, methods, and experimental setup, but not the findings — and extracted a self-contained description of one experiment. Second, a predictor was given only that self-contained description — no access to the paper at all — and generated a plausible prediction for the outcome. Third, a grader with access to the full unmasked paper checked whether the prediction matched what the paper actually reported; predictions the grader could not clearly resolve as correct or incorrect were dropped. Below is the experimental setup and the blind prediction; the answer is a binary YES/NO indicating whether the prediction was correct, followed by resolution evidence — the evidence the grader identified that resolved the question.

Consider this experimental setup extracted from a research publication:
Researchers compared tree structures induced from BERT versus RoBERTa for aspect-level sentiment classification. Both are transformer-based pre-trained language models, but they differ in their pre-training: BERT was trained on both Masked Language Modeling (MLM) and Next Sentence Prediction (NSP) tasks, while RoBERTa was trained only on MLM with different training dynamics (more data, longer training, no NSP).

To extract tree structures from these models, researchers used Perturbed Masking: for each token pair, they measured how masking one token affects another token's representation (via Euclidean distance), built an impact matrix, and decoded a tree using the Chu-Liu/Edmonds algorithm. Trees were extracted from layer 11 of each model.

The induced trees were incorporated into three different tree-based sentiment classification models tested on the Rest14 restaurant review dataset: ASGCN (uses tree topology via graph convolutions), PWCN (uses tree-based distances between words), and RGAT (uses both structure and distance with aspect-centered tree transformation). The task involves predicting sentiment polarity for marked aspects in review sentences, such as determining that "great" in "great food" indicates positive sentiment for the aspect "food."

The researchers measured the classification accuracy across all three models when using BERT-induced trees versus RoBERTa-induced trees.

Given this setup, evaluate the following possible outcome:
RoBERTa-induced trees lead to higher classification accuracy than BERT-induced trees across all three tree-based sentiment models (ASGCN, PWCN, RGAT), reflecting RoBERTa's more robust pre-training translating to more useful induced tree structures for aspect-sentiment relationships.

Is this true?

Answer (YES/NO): YES